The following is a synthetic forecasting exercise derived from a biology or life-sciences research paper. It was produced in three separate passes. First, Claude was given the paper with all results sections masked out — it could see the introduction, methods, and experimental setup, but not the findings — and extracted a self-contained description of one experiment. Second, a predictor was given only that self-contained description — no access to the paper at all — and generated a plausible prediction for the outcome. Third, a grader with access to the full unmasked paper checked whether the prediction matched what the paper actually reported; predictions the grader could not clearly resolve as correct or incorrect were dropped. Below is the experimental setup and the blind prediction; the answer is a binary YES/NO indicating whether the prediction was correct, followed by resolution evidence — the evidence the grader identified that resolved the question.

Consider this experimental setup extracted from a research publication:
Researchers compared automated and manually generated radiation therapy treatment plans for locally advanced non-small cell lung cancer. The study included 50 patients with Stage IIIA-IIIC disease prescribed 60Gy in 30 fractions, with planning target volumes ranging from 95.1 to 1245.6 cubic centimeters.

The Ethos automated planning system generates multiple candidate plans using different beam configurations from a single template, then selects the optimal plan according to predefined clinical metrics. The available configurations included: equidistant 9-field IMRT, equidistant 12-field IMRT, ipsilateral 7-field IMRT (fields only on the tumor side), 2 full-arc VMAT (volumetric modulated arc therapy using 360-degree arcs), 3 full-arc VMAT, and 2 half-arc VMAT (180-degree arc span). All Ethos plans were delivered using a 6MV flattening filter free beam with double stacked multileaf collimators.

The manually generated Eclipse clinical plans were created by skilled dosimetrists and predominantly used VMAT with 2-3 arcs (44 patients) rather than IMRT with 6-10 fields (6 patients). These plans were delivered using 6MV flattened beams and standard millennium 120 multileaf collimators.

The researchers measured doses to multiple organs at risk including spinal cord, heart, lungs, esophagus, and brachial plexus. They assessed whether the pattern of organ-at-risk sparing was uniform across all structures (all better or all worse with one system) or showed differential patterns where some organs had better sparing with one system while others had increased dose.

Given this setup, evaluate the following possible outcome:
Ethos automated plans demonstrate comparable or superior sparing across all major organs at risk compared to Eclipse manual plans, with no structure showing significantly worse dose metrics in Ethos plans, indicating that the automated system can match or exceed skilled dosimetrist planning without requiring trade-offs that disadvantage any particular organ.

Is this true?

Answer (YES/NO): NO